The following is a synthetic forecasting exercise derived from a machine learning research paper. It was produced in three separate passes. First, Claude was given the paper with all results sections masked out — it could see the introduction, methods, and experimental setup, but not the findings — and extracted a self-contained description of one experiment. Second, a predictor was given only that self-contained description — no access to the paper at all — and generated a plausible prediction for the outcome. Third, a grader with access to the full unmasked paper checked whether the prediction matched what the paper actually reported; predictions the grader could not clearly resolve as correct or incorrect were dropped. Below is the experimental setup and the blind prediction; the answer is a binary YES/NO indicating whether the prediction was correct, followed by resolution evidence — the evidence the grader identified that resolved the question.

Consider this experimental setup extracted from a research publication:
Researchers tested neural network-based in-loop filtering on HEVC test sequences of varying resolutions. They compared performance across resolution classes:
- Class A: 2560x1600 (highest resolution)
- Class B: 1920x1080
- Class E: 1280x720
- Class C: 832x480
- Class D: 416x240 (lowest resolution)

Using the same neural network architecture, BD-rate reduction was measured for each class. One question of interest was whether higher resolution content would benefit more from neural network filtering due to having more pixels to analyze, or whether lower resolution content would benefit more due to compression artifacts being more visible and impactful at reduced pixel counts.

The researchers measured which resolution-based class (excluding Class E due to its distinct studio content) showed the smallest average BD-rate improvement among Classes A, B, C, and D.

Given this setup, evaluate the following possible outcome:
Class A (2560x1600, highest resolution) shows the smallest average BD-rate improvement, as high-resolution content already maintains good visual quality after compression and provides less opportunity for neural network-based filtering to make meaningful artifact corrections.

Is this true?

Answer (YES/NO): NO